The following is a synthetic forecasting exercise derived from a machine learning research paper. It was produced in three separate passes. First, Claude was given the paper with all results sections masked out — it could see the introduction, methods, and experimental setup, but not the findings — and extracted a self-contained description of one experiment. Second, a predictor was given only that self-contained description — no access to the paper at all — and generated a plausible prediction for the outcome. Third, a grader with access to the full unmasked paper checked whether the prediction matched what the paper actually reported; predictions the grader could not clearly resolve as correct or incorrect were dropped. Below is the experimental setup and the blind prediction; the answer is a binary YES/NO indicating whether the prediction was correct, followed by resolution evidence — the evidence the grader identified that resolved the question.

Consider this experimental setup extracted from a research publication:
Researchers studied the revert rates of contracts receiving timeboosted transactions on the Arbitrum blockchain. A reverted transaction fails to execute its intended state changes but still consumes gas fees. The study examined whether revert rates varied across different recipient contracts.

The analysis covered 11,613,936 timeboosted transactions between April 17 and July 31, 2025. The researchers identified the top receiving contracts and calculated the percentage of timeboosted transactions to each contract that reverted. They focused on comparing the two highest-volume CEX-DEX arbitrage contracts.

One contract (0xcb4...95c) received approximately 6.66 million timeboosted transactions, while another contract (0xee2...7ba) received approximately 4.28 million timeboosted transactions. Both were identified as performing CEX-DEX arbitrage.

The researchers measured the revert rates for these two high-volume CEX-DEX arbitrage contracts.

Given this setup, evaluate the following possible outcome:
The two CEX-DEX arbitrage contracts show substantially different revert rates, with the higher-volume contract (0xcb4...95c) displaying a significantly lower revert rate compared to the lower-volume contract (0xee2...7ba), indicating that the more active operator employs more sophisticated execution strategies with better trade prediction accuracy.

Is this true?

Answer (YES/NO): NO